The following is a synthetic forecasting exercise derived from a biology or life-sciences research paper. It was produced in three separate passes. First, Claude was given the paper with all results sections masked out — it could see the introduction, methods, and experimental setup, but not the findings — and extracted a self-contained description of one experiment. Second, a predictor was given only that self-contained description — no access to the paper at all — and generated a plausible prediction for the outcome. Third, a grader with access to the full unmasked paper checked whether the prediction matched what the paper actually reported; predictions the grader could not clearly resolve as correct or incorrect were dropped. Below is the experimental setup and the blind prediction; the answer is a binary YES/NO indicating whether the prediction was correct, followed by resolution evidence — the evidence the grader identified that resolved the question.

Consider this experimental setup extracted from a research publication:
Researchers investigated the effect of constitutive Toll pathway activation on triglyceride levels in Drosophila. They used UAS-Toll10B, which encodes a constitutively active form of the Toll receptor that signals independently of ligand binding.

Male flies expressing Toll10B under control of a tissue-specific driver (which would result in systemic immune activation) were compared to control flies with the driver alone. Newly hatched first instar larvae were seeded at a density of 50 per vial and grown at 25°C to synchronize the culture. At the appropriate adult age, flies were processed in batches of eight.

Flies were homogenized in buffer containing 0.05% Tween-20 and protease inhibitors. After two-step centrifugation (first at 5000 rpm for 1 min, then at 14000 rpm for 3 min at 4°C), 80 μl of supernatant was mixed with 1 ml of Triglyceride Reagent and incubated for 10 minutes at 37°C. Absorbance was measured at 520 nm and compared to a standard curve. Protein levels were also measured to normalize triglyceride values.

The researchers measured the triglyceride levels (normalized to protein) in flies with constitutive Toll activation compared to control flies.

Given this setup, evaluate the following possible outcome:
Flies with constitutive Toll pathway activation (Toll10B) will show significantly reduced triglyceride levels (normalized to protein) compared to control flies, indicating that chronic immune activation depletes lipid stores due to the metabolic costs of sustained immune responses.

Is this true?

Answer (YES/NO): NO